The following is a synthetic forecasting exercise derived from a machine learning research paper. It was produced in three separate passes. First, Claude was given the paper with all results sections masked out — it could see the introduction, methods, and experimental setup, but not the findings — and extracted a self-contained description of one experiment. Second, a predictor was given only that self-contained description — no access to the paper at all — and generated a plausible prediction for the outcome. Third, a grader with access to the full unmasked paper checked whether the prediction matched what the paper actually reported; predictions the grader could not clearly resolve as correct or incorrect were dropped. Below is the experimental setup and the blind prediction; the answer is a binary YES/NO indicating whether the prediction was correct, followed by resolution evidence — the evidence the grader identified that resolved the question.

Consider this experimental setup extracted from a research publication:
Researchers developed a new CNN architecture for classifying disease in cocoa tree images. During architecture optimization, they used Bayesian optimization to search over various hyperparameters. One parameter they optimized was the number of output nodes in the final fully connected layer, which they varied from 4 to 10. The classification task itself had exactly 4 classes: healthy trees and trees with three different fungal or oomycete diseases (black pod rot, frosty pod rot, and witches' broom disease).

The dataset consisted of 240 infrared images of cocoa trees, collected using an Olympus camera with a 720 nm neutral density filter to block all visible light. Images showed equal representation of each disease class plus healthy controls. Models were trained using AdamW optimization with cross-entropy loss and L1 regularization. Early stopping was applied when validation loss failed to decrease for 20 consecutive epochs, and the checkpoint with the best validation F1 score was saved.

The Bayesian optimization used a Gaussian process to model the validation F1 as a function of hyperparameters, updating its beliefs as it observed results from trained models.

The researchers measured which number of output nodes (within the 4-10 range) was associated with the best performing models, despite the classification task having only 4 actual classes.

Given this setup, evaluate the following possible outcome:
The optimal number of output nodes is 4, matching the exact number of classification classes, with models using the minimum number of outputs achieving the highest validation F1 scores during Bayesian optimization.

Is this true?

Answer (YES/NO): NO